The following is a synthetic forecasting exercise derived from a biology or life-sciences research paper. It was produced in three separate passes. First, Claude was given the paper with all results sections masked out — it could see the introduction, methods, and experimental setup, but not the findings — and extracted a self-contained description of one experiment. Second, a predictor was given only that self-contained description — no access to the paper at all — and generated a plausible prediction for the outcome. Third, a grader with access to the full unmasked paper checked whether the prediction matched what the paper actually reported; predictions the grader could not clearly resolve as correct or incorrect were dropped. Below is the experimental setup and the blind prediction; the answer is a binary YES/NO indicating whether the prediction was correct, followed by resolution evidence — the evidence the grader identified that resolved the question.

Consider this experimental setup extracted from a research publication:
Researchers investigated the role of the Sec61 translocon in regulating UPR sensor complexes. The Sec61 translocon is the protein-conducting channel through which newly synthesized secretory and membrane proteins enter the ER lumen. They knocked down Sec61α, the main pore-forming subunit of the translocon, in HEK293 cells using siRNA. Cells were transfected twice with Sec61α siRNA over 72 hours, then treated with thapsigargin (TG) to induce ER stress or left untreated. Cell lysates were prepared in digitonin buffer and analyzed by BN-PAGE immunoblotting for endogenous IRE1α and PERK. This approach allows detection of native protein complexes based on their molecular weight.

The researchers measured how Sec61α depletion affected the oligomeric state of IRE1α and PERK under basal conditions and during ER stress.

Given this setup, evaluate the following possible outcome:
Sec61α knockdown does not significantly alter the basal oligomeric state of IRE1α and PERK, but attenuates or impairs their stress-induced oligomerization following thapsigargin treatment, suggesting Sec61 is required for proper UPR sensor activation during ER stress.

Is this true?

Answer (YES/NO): NO